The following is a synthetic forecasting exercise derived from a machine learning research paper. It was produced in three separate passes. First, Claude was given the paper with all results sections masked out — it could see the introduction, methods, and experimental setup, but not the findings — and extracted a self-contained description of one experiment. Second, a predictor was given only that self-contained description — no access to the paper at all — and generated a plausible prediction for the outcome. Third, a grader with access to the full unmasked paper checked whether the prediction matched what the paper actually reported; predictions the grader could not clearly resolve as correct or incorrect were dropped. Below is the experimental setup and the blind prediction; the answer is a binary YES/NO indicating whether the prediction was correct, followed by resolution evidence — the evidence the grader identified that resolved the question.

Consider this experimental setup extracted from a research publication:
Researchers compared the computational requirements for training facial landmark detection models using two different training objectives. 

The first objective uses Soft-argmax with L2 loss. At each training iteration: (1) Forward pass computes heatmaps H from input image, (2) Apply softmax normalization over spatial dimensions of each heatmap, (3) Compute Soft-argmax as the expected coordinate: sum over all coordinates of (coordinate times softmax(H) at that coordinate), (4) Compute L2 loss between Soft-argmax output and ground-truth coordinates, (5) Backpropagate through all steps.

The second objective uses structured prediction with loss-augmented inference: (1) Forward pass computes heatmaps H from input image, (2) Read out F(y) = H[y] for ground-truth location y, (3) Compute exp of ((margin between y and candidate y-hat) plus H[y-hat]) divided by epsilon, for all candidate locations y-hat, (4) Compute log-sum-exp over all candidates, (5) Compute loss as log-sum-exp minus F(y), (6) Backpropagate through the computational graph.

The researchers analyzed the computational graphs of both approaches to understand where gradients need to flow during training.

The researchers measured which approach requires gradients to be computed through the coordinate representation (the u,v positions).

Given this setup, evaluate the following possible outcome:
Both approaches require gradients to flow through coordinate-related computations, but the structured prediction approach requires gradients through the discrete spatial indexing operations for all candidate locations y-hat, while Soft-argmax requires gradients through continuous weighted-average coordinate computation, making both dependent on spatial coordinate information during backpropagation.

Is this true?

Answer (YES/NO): NO